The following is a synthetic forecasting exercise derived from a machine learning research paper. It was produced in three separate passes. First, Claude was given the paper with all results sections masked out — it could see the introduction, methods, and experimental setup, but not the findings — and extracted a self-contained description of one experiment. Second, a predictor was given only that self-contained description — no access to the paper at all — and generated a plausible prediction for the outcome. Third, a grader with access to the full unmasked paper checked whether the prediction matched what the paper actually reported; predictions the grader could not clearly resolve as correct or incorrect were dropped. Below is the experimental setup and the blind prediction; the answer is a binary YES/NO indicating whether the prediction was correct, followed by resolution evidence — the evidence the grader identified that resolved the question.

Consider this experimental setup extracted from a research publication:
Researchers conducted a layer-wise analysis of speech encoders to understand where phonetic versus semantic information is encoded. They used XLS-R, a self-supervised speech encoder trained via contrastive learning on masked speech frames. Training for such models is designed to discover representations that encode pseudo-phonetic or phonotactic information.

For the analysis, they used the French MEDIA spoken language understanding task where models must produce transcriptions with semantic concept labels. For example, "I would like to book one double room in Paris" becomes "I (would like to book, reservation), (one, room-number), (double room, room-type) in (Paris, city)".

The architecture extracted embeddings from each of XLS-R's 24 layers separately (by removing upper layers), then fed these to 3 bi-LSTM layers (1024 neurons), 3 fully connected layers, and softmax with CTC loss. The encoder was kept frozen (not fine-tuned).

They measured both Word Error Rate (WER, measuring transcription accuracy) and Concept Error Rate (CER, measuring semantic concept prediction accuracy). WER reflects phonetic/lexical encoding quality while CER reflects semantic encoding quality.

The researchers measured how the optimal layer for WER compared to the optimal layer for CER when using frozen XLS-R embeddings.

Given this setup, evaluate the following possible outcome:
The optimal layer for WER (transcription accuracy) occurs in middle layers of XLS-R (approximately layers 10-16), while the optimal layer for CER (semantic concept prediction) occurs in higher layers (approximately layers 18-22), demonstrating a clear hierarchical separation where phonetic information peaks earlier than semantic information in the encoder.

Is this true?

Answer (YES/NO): NO